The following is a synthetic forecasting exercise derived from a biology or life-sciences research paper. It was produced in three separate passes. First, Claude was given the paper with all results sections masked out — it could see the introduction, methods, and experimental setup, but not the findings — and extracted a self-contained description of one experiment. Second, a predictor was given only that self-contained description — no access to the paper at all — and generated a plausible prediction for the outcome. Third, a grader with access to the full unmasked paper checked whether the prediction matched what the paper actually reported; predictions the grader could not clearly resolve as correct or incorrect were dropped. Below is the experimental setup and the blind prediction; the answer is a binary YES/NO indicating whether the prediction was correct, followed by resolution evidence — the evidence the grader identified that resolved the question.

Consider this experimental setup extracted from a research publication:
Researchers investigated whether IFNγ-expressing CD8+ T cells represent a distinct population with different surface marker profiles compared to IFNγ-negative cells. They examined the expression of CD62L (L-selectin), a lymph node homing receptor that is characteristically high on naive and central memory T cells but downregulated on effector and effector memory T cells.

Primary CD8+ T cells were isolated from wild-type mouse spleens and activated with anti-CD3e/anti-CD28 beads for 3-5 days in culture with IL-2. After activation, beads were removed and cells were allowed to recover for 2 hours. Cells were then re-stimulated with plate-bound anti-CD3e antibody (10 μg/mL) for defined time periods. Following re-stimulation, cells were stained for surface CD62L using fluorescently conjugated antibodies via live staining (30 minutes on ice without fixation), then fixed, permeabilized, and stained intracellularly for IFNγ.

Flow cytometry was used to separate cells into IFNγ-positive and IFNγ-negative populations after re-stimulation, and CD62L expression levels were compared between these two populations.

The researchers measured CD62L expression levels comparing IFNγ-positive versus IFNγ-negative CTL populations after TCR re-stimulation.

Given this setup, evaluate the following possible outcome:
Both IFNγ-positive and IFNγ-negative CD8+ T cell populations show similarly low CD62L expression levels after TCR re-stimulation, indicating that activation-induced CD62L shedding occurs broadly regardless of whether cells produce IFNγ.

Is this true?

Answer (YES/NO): NO